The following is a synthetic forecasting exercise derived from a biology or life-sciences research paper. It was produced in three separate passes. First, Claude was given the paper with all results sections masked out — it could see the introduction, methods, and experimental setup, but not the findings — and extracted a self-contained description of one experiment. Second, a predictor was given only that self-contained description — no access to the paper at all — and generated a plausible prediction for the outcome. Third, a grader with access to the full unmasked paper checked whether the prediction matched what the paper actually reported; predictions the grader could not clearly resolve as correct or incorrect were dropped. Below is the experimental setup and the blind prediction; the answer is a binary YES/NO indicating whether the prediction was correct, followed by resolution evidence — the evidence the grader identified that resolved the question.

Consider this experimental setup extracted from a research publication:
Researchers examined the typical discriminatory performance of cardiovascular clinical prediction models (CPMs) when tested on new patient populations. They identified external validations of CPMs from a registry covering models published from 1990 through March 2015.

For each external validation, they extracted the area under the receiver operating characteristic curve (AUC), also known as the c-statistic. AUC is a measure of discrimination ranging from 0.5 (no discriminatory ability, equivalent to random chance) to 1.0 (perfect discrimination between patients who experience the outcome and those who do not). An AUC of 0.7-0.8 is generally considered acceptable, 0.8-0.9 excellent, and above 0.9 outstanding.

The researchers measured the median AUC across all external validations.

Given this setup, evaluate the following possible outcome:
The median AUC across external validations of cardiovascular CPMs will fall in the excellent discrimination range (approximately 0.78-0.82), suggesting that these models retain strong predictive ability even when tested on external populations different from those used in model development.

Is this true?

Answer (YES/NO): NO